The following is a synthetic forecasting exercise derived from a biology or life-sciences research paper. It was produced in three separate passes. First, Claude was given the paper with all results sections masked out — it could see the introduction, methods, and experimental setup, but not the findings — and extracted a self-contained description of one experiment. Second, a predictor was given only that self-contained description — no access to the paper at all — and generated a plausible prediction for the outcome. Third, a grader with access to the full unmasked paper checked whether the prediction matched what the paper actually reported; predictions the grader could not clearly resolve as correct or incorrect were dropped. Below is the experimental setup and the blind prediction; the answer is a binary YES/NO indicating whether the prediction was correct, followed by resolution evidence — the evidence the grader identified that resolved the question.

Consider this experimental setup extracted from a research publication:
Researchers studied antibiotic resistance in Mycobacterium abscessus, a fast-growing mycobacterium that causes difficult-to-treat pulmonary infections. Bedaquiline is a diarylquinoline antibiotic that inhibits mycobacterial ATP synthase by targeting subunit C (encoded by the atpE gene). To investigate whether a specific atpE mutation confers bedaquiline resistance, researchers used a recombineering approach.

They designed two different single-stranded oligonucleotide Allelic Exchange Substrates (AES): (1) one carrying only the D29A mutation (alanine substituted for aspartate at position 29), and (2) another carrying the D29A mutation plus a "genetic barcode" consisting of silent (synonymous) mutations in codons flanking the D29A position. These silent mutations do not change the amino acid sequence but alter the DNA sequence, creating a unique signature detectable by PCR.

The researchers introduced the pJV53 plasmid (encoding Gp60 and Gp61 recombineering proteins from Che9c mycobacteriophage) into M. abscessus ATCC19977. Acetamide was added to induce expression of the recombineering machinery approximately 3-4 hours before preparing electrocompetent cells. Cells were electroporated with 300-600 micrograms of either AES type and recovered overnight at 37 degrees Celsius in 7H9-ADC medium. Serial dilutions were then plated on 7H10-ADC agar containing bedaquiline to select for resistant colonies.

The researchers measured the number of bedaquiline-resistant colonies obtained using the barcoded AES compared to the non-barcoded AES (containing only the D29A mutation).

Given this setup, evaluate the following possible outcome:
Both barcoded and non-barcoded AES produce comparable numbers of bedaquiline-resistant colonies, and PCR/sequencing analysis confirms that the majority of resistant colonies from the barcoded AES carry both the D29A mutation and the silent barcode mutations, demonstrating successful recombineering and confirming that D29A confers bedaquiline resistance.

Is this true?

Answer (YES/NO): YES